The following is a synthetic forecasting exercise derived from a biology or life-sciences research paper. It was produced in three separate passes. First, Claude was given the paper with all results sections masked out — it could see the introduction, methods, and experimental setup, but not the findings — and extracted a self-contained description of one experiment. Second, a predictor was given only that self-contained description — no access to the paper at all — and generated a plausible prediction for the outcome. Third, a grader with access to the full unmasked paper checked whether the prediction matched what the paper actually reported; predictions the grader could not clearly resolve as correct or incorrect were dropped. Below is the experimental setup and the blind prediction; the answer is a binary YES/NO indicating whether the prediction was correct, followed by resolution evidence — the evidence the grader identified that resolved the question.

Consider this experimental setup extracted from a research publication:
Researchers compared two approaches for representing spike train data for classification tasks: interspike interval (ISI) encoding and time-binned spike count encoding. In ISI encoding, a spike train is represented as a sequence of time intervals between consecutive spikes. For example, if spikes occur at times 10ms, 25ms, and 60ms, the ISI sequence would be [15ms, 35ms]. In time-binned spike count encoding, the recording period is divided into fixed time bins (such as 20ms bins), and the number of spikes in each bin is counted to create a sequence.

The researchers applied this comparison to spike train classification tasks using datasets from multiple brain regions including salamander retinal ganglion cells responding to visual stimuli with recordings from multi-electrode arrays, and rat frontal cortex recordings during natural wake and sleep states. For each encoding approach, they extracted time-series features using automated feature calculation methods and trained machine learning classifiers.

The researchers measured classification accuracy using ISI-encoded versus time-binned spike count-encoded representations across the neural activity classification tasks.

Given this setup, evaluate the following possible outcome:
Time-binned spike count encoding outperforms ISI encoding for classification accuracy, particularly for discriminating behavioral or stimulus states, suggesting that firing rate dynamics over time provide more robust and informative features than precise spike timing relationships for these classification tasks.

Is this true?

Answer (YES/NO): NO